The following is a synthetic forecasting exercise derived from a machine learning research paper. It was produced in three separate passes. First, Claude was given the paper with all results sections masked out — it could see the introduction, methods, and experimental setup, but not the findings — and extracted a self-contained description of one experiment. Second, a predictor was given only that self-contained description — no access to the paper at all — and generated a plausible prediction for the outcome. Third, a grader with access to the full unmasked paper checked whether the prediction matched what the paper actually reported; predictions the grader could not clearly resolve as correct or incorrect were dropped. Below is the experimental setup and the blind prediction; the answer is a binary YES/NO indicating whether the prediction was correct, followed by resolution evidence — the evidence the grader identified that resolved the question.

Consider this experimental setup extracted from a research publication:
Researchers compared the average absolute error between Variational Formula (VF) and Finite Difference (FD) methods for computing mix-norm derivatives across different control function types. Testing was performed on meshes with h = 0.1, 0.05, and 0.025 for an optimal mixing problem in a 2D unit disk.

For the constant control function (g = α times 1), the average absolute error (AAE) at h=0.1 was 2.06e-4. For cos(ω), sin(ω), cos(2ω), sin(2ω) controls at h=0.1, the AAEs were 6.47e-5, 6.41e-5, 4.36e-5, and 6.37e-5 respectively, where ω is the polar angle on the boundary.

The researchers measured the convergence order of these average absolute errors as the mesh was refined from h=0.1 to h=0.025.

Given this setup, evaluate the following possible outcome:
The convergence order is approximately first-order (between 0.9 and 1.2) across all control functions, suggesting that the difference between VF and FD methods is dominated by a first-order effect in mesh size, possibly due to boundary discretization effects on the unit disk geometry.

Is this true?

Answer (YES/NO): YES